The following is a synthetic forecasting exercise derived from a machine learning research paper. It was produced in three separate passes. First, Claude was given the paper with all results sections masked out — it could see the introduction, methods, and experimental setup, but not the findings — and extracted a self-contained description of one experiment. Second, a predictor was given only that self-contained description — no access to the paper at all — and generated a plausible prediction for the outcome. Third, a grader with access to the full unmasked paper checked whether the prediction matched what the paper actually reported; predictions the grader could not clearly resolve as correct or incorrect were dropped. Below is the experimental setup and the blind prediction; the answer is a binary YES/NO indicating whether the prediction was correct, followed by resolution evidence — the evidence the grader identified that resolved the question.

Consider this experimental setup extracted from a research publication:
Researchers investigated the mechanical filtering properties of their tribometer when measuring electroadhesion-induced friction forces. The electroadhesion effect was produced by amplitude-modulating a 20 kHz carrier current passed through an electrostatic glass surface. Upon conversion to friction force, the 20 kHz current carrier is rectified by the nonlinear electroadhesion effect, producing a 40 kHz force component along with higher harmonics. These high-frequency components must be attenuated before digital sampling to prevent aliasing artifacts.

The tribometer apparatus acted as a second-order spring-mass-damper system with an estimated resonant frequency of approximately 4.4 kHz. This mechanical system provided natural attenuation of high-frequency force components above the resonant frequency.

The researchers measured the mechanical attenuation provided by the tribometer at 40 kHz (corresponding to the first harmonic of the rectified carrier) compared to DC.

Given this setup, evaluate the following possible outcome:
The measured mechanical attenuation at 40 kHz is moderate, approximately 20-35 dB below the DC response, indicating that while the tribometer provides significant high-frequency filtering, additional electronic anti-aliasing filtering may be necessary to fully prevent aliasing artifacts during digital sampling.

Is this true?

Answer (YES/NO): NO